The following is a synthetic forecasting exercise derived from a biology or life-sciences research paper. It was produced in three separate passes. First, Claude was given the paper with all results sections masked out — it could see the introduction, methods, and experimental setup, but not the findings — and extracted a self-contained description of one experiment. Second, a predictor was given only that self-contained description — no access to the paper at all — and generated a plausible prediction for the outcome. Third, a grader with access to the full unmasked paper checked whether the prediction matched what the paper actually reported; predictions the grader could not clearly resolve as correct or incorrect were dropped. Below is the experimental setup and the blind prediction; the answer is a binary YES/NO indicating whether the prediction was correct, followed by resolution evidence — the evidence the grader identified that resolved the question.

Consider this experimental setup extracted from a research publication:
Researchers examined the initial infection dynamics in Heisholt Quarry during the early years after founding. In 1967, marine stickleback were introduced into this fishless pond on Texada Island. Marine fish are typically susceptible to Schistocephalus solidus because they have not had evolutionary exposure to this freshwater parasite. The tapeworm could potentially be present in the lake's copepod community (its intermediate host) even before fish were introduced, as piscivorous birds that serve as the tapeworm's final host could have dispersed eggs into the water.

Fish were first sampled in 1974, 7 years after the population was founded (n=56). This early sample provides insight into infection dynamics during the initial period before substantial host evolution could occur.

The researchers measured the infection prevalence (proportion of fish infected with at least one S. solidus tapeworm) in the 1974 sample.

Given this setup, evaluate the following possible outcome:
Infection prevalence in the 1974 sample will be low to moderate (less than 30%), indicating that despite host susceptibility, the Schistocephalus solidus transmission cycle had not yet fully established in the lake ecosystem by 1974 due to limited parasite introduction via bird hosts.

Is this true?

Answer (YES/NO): NO